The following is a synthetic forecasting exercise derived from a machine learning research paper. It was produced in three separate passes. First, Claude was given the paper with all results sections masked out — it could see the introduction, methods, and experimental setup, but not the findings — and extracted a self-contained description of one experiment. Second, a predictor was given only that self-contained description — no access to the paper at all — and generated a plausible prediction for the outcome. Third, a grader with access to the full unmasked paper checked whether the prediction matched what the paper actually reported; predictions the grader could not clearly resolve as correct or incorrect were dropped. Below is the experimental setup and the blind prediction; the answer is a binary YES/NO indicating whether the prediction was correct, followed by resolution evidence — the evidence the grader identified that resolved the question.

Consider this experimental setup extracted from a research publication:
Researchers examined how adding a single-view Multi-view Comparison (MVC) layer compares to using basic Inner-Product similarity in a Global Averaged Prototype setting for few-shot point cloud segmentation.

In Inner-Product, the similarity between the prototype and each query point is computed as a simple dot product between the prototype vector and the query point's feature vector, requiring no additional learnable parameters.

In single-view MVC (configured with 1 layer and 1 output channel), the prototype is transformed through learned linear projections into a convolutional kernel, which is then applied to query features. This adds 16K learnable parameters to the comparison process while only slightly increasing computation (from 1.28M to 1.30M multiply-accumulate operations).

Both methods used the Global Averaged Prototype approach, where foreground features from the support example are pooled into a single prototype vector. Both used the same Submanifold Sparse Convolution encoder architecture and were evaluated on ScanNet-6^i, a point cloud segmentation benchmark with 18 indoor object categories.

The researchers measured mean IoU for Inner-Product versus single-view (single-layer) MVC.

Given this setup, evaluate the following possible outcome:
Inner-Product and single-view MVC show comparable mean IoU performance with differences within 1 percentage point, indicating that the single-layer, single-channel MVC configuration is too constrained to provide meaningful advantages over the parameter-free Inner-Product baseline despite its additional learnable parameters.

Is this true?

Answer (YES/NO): YES